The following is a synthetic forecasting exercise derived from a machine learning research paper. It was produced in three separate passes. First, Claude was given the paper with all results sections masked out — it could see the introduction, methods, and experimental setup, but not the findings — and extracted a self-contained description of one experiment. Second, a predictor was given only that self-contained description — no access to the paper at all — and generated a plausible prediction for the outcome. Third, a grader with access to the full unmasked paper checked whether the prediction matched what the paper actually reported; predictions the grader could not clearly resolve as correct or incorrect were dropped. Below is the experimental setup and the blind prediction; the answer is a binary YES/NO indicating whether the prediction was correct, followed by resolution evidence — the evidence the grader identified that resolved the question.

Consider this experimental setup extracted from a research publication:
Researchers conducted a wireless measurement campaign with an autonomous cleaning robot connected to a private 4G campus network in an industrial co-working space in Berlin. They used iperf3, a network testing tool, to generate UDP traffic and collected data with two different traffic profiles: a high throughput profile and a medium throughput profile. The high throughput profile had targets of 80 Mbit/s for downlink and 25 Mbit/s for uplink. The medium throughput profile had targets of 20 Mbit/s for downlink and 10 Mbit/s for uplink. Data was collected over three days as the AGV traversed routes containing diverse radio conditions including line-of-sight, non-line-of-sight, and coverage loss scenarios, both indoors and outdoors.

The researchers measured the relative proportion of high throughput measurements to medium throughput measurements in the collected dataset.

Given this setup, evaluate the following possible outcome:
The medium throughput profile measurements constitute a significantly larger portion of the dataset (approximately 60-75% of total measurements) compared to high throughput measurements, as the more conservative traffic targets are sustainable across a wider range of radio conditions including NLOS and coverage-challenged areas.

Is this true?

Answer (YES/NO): NO